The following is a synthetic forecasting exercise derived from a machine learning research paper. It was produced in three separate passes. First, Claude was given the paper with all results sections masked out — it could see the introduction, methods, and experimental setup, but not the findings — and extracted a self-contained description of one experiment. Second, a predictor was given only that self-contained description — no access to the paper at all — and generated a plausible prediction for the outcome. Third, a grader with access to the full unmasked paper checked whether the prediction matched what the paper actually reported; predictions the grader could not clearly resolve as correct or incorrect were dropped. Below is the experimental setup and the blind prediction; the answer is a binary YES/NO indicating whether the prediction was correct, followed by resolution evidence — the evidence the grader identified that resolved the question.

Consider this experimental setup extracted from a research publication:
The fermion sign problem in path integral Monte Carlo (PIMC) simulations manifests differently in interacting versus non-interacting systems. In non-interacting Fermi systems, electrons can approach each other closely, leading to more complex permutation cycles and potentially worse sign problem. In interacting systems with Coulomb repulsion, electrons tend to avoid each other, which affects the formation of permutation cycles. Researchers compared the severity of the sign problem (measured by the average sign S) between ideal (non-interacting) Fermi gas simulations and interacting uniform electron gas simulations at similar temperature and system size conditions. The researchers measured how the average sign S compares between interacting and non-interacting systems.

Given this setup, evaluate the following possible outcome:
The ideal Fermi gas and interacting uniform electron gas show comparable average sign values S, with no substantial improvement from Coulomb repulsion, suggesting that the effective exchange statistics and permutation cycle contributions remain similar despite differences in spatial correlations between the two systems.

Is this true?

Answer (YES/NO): NO